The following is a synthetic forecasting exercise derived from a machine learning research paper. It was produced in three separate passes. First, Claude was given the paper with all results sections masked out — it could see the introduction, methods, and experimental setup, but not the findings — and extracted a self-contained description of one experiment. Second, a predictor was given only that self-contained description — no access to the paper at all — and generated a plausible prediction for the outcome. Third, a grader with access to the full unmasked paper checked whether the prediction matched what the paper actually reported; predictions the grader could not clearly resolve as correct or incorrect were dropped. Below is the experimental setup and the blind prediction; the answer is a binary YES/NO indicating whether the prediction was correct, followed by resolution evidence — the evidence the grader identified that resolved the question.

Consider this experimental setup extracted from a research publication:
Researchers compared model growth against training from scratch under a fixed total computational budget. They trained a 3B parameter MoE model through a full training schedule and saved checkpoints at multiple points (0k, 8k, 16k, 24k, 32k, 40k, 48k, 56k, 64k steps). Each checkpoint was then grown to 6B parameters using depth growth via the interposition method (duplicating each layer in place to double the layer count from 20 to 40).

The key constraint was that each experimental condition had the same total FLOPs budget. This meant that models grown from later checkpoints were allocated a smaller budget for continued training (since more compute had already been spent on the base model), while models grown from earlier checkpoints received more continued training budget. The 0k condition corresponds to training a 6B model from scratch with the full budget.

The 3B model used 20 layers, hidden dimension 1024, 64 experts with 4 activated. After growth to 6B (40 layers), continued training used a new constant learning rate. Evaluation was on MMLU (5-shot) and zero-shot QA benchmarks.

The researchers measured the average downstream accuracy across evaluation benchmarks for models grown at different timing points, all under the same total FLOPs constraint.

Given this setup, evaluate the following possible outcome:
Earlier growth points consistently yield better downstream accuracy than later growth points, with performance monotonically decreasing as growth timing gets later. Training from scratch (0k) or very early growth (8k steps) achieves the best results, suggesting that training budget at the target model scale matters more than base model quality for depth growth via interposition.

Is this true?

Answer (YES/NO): NO